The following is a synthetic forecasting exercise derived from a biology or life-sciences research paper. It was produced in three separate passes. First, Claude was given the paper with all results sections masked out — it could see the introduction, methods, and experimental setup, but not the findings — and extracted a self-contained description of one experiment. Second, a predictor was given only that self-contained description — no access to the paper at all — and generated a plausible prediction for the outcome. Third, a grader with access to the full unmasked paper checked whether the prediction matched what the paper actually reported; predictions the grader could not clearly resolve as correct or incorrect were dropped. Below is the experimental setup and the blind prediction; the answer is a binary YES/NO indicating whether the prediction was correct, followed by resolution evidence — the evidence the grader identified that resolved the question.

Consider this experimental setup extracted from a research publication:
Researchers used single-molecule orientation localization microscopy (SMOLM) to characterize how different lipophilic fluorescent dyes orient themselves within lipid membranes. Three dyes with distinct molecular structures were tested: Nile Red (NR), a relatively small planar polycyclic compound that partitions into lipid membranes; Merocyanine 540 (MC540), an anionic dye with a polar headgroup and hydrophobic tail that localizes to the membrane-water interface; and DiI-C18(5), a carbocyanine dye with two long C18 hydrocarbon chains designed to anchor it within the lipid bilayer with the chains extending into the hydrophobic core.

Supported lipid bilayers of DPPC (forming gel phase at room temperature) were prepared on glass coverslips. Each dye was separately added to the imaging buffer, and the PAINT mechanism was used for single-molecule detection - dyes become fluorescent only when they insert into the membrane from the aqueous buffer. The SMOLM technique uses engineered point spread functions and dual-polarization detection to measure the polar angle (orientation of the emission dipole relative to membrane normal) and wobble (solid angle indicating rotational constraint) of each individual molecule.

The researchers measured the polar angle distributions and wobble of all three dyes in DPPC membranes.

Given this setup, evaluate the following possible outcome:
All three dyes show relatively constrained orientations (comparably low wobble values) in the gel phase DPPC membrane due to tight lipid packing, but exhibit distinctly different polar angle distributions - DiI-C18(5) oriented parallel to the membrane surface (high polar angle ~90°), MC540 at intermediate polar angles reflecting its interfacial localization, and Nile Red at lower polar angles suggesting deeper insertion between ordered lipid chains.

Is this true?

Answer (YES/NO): NO